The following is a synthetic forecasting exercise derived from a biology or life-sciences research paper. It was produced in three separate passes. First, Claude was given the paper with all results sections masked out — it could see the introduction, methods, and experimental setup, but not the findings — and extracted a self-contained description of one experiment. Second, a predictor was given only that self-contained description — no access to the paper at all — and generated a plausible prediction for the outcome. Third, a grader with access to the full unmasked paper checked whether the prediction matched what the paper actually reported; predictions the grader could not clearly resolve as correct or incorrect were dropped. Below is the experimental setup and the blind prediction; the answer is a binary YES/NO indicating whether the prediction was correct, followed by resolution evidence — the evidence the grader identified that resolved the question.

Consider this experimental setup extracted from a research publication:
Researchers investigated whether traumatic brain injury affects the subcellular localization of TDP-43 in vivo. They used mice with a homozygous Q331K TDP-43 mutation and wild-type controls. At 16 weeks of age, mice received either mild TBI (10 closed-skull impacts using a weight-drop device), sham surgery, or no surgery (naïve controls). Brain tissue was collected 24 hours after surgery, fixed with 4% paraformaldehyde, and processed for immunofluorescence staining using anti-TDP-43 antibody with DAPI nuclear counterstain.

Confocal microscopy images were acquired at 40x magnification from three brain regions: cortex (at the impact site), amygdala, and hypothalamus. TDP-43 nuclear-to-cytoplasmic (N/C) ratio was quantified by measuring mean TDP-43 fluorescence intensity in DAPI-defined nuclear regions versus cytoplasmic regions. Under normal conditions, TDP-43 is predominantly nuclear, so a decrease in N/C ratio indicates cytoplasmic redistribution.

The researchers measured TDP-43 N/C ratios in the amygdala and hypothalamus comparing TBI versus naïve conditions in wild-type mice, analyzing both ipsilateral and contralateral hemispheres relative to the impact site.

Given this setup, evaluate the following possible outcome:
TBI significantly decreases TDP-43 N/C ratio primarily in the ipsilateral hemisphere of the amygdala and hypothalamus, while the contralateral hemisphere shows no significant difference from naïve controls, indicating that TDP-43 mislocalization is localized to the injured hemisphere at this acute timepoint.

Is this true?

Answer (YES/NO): NO